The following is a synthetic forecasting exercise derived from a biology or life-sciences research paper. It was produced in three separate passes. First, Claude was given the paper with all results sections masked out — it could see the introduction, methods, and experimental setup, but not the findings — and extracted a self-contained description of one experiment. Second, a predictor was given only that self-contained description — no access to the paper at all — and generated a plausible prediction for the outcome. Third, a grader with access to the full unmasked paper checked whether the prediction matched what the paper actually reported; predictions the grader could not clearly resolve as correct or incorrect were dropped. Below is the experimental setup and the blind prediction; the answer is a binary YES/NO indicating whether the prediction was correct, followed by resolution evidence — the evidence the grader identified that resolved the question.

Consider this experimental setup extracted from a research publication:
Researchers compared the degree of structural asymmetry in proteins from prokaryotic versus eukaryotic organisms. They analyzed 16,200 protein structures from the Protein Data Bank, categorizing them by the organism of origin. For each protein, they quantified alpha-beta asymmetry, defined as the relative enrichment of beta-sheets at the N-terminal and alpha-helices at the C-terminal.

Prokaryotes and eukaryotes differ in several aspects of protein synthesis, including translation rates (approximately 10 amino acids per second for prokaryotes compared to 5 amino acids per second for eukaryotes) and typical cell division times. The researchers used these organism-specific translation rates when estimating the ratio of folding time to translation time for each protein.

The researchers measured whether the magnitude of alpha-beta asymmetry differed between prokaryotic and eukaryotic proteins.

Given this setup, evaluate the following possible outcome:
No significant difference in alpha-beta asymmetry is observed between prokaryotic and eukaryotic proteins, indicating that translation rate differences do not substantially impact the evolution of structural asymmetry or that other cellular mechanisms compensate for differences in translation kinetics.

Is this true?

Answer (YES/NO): NO